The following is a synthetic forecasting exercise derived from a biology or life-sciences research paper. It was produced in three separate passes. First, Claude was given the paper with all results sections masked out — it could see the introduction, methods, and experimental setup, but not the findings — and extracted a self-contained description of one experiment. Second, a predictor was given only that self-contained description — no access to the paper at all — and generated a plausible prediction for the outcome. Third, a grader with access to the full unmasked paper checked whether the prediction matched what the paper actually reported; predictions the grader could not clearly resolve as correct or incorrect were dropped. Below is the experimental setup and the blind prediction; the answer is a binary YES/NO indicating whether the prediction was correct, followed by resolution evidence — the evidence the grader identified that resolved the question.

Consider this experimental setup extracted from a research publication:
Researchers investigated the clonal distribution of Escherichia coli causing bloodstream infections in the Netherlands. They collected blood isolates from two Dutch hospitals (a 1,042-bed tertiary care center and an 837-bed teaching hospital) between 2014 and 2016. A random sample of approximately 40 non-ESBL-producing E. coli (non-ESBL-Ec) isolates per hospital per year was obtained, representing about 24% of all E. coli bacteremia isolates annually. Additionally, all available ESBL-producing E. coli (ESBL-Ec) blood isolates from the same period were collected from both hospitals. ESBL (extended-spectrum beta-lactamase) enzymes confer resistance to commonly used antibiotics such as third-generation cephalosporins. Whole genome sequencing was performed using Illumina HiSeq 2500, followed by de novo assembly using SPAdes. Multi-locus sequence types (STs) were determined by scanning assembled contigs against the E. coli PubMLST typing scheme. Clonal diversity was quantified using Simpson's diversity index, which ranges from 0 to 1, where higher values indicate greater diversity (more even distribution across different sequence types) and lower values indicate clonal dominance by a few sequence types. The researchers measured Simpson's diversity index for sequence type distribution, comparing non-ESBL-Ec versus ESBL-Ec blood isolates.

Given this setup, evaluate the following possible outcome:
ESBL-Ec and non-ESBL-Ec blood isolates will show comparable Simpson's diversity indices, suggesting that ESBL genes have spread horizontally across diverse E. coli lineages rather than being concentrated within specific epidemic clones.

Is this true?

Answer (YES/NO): NO